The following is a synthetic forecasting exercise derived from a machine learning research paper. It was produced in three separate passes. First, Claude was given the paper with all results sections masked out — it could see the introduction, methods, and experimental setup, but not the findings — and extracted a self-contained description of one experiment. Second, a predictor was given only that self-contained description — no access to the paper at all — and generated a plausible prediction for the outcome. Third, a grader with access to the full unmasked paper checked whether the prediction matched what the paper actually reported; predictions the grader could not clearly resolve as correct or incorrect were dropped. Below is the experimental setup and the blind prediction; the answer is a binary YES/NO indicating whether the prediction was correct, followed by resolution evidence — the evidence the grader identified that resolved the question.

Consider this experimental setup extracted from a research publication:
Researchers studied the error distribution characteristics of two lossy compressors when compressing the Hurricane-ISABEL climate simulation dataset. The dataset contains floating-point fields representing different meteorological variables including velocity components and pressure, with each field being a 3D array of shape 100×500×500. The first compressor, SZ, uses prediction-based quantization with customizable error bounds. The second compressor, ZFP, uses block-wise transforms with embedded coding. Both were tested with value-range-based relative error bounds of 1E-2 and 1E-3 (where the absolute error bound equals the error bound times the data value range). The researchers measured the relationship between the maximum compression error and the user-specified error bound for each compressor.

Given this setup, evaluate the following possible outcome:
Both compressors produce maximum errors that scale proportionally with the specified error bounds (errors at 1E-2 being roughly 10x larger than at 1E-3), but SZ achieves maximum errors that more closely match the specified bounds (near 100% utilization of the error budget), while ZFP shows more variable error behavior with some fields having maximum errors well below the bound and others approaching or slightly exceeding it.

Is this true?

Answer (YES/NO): NO